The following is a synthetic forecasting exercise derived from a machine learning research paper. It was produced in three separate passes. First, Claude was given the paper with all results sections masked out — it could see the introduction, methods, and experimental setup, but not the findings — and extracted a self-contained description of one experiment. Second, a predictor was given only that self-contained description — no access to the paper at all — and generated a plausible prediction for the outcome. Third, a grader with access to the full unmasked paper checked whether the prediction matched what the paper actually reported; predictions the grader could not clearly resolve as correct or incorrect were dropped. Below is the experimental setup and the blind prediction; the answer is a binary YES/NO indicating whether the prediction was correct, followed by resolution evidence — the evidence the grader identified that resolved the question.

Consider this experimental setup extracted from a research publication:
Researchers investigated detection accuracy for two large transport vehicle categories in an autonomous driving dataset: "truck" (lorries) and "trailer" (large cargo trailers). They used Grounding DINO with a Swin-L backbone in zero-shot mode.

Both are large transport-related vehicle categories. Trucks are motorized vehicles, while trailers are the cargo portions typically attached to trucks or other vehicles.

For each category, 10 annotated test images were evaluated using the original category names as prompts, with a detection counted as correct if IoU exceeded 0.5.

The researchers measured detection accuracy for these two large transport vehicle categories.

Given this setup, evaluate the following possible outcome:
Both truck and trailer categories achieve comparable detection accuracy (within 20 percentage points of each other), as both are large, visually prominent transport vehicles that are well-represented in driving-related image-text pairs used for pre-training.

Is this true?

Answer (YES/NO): YES